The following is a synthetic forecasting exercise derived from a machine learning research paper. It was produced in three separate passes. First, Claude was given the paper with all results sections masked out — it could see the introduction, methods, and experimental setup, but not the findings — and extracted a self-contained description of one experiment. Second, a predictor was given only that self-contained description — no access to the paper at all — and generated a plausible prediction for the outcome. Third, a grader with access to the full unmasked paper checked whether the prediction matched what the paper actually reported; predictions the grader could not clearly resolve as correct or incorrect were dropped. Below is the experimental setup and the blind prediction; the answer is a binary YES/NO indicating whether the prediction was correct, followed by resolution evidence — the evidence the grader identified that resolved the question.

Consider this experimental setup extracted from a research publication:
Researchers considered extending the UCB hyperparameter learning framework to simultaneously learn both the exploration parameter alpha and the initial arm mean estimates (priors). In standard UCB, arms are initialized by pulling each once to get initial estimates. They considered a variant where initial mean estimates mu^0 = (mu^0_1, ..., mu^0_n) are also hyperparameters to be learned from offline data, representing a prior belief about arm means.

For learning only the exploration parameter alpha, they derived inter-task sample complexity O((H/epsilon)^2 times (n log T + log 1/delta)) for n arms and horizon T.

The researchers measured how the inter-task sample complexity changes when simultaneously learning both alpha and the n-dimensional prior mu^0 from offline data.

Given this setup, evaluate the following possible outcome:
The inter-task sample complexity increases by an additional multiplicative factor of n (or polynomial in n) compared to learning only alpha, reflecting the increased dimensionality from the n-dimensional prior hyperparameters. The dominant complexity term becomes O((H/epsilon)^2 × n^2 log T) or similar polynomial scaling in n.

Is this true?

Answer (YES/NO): NO